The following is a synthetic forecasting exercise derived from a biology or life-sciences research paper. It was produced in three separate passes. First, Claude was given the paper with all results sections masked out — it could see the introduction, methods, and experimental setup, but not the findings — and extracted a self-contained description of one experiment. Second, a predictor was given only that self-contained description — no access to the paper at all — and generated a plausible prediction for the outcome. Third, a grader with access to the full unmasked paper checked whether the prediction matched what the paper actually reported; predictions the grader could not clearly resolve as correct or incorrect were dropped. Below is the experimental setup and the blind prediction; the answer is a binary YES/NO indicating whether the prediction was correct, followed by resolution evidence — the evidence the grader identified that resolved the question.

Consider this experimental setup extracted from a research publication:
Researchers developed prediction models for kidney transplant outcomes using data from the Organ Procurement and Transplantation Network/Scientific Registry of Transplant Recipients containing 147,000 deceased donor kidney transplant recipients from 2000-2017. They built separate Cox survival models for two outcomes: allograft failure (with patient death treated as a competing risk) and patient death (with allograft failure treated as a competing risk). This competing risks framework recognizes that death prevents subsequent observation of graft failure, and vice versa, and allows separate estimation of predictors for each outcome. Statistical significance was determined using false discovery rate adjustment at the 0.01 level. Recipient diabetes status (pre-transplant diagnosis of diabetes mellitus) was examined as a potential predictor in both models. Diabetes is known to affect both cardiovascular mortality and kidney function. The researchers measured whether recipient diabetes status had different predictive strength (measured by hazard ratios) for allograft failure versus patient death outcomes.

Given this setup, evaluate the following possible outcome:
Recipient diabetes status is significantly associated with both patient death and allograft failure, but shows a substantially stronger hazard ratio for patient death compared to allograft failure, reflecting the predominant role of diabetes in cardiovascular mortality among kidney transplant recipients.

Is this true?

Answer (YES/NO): YES